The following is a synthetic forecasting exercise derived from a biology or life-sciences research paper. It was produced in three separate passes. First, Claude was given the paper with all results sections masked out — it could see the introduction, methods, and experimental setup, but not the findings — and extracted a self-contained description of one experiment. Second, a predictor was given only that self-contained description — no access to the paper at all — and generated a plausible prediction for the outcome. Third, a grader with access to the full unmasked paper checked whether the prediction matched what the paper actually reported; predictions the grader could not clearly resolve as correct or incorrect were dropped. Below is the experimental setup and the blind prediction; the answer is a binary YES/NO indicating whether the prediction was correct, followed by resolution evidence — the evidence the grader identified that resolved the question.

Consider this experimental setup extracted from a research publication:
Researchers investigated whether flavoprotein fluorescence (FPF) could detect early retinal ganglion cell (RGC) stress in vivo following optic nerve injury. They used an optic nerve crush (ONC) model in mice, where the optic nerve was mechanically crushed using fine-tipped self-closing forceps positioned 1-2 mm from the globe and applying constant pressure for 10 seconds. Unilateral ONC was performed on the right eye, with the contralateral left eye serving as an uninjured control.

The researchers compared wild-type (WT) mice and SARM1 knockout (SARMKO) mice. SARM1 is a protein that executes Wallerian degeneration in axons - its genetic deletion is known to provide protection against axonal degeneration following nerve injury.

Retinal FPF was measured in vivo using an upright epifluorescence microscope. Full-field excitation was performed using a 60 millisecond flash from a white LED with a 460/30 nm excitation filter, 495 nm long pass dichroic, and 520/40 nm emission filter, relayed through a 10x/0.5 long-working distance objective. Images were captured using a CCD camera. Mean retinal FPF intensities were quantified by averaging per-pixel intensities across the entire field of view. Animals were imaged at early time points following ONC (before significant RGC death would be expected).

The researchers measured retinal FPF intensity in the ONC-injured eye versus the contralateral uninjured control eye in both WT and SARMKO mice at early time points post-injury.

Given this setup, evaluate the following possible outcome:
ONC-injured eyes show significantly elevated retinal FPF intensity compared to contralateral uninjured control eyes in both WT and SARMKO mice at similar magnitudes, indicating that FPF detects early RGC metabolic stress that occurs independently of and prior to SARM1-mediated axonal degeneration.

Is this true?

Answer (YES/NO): NO